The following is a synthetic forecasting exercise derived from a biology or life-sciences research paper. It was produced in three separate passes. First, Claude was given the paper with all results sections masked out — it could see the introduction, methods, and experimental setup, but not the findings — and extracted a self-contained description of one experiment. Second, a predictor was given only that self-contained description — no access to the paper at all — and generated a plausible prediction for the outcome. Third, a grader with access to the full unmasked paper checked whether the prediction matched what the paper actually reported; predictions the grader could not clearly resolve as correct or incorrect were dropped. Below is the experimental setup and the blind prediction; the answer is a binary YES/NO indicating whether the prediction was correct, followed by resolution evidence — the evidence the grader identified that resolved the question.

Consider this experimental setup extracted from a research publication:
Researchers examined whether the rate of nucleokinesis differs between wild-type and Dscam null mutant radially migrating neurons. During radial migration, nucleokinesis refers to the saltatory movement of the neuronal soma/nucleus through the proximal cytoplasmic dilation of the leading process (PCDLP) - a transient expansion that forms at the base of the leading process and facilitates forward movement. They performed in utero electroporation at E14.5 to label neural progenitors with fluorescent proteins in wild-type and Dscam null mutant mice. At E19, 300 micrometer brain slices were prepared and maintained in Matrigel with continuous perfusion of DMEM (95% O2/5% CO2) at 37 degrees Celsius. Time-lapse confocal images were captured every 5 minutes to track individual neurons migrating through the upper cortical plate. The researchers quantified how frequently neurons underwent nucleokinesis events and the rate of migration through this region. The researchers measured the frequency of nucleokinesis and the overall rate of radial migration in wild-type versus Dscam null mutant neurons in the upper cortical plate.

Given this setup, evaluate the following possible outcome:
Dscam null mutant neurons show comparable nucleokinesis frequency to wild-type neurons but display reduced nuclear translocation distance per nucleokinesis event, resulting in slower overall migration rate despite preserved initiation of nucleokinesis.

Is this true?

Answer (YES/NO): NO